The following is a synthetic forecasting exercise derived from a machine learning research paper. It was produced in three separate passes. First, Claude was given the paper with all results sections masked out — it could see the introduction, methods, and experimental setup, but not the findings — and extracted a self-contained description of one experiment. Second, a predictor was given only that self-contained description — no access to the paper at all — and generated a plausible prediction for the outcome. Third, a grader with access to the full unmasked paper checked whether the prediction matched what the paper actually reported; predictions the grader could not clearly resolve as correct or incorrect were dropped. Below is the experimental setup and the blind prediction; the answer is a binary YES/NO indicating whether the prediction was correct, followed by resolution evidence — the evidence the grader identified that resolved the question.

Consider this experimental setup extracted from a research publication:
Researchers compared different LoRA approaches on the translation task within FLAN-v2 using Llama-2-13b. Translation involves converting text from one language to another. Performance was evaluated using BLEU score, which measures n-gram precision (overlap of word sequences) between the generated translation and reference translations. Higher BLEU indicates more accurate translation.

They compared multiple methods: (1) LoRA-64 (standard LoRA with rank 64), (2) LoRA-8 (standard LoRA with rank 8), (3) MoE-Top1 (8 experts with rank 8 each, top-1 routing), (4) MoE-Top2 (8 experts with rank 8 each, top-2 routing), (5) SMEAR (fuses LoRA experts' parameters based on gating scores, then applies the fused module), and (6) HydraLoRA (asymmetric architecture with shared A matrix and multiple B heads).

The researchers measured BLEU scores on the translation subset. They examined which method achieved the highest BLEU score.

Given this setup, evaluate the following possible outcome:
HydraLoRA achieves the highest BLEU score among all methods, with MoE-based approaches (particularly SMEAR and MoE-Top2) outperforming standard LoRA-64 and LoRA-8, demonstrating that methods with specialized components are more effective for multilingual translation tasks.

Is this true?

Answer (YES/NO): NO